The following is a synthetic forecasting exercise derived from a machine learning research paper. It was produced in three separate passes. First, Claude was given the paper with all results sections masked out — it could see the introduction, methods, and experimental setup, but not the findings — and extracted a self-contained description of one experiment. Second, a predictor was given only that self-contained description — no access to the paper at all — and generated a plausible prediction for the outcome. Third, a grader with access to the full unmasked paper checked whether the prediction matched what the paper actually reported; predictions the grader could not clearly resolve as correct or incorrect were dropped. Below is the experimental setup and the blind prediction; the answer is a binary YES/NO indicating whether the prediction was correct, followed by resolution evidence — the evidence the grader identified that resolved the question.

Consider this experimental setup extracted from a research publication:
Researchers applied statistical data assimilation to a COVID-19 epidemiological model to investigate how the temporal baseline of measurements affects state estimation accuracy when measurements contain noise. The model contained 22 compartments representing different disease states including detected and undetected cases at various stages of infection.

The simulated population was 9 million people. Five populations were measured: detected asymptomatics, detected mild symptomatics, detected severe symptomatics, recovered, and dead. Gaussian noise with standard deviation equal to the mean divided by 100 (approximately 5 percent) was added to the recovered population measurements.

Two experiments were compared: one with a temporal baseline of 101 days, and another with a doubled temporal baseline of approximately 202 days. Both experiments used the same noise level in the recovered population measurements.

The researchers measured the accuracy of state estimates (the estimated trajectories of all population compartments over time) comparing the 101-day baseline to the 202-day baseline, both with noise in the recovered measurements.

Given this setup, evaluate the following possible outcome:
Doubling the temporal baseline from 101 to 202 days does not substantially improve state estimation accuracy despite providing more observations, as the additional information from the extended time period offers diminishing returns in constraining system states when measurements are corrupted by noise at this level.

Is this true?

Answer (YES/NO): NO